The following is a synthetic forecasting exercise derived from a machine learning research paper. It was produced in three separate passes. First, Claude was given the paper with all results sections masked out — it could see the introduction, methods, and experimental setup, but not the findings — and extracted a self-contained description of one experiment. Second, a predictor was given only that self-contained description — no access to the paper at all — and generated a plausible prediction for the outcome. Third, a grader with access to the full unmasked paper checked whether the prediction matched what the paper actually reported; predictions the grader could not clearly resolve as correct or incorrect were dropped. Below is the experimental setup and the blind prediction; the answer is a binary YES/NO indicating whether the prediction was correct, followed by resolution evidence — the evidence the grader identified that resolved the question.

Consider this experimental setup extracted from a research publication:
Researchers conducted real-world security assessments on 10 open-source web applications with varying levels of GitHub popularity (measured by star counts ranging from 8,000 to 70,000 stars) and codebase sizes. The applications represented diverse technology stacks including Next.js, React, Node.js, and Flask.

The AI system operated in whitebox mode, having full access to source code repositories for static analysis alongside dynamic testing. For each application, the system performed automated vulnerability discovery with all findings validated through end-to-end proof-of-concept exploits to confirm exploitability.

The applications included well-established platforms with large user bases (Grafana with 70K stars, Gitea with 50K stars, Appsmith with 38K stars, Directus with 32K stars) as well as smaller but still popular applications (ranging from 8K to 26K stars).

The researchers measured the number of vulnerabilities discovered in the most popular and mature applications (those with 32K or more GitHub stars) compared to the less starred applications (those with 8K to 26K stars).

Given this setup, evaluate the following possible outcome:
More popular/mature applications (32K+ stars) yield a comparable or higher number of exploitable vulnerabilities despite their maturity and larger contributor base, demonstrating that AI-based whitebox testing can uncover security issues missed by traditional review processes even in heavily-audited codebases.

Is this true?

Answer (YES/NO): NO